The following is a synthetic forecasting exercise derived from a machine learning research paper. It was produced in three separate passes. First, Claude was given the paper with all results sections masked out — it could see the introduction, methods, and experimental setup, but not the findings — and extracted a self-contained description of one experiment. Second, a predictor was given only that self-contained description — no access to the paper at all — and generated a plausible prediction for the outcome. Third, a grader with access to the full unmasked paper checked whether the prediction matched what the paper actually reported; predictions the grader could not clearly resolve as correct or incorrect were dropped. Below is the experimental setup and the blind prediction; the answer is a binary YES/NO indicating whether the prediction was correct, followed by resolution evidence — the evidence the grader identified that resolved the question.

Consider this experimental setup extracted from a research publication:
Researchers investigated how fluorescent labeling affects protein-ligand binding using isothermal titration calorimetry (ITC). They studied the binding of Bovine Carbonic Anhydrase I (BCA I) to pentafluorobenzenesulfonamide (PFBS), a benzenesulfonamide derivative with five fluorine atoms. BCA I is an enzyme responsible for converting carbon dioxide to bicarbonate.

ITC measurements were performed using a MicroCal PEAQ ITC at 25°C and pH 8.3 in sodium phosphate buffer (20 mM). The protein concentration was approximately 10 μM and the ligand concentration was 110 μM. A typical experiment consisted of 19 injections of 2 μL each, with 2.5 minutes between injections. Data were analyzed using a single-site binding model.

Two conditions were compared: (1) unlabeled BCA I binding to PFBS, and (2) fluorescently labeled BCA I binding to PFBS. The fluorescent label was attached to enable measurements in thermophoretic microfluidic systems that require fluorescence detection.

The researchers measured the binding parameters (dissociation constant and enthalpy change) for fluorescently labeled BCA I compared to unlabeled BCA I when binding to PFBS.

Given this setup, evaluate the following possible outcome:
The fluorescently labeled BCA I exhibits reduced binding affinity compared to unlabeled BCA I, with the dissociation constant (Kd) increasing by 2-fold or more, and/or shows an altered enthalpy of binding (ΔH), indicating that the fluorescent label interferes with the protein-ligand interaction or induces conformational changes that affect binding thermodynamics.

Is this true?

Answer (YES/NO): YES